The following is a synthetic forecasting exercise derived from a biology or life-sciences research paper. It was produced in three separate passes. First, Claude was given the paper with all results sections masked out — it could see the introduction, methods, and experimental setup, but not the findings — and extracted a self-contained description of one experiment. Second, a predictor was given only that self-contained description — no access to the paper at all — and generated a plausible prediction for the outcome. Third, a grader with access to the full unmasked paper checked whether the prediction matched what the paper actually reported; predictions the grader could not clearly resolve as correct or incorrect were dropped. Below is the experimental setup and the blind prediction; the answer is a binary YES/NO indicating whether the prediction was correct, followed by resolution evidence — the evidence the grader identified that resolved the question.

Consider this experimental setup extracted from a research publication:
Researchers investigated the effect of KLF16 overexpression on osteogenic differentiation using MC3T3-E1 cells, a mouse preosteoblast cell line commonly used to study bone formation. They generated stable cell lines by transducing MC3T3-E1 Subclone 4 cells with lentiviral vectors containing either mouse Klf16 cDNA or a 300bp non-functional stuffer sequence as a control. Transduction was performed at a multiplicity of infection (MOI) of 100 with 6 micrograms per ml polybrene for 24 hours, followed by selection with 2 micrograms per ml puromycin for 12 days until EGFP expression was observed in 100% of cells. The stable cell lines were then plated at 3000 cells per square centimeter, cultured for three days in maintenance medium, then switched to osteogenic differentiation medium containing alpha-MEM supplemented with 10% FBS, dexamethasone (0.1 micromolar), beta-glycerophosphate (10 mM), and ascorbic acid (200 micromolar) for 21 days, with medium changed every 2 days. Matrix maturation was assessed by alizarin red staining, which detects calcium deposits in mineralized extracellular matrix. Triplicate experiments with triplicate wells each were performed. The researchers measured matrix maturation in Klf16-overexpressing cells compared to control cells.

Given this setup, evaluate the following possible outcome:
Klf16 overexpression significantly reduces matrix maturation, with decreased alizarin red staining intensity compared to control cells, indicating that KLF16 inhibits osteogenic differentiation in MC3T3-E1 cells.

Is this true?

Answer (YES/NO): YES